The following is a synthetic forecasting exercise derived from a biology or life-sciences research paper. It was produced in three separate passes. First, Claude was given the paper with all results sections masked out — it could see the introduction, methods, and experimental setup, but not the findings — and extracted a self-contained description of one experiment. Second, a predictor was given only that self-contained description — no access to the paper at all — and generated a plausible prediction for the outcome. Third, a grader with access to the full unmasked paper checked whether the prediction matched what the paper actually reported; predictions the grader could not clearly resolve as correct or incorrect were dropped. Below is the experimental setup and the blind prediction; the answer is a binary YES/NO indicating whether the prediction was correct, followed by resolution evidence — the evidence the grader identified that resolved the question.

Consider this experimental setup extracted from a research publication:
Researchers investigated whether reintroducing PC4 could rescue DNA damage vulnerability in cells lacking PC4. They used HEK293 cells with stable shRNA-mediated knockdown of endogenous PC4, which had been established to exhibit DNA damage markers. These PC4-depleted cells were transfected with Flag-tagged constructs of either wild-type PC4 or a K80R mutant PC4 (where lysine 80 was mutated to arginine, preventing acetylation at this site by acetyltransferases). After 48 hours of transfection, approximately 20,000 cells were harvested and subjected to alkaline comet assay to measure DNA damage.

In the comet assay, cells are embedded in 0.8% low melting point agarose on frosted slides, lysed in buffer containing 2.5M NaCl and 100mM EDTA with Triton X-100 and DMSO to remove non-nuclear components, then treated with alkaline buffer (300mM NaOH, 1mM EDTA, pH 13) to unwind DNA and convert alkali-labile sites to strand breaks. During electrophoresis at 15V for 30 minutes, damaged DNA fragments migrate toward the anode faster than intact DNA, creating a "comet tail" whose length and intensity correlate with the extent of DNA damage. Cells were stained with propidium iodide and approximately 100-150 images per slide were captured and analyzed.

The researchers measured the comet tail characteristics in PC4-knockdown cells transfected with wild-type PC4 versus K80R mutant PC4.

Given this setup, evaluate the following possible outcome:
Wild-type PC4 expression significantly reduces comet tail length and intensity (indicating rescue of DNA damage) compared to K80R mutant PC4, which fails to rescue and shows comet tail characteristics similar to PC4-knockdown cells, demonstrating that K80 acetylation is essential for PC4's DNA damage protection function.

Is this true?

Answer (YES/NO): YES